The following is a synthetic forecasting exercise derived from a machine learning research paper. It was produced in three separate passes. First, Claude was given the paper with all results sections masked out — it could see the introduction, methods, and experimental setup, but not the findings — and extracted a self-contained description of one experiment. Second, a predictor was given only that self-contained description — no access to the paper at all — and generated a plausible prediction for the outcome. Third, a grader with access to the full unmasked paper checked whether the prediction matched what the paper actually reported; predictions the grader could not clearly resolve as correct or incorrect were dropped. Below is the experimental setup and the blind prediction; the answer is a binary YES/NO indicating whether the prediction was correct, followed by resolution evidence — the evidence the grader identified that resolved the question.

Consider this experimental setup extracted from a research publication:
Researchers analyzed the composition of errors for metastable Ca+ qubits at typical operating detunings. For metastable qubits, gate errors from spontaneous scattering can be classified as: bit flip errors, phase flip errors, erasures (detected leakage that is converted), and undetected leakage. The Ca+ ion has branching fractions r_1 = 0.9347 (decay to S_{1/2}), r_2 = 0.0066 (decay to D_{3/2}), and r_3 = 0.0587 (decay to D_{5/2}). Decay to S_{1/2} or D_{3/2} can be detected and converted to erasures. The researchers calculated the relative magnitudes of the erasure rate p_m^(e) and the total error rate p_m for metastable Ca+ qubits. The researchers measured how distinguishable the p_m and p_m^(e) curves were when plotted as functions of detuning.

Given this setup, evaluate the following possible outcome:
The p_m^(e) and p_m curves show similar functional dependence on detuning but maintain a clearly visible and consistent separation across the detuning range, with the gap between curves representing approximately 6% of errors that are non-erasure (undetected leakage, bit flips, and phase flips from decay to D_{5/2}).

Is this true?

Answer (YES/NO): NO